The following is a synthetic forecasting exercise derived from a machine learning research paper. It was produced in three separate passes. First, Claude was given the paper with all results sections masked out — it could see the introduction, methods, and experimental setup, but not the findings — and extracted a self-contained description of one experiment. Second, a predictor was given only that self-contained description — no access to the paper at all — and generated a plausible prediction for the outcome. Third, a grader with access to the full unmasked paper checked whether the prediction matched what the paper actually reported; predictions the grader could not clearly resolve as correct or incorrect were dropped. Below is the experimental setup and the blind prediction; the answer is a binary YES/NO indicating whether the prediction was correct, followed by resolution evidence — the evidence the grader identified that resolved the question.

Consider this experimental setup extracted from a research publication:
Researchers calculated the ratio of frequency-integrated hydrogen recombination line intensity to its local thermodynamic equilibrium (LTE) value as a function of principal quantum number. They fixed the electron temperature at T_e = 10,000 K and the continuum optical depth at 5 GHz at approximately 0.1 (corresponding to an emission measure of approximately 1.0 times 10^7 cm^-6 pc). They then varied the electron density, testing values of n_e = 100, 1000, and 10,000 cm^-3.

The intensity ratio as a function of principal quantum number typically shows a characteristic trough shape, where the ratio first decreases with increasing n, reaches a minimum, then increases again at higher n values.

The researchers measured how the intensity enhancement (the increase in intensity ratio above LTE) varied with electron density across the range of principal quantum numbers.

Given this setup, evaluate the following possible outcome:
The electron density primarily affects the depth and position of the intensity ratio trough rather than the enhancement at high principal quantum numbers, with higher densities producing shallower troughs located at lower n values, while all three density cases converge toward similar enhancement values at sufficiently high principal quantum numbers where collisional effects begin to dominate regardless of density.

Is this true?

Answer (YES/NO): NO